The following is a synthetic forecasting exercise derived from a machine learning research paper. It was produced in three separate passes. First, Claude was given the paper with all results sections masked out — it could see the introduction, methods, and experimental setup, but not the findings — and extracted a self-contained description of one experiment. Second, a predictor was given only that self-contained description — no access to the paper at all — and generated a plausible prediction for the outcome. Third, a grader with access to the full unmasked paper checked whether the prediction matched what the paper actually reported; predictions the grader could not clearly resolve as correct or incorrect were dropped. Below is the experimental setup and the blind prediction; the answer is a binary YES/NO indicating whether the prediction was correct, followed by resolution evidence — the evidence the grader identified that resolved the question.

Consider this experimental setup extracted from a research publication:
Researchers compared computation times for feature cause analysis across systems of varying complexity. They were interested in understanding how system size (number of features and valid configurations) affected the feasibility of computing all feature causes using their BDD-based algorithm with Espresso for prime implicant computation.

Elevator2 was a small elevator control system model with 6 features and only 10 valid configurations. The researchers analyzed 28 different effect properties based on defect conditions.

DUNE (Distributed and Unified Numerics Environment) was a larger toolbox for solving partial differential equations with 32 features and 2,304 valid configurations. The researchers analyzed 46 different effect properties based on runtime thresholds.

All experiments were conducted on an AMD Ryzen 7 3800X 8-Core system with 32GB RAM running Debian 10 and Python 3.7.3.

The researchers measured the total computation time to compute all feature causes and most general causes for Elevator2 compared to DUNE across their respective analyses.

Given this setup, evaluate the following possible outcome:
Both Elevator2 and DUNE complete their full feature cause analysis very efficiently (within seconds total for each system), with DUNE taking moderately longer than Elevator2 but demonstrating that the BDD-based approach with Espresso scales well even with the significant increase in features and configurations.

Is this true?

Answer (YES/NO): NO